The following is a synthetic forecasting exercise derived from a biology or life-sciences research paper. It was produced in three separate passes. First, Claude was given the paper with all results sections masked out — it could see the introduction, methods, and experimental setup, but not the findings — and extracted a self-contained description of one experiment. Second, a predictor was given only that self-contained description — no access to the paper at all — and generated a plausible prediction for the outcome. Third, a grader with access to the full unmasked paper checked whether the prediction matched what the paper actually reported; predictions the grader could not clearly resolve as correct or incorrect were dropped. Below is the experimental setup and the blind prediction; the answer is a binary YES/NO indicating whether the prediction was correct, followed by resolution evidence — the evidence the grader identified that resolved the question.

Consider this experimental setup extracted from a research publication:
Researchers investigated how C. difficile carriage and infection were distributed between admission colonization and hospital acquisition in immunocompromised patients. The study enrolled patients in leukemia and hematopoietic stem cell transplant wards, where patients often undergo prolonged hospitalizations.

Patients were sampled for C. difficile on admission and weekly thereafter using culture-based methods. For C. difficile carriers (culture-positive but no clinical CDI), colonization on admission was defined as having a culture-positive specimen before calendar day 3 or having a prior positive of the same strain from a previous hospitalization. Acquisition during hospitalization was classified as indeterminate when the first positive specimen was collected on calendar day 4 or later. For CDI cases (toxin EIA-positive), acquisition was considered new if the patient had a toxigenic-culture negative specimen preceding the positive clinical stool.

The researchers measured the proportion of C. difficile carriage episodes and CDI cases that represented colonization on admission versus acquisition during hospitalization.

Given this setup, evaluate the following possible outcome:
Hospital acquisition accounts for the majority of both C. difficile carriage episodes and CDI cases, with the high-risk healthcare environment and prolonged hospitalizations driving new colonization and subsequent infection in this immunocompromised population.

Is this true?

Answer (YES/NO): NO